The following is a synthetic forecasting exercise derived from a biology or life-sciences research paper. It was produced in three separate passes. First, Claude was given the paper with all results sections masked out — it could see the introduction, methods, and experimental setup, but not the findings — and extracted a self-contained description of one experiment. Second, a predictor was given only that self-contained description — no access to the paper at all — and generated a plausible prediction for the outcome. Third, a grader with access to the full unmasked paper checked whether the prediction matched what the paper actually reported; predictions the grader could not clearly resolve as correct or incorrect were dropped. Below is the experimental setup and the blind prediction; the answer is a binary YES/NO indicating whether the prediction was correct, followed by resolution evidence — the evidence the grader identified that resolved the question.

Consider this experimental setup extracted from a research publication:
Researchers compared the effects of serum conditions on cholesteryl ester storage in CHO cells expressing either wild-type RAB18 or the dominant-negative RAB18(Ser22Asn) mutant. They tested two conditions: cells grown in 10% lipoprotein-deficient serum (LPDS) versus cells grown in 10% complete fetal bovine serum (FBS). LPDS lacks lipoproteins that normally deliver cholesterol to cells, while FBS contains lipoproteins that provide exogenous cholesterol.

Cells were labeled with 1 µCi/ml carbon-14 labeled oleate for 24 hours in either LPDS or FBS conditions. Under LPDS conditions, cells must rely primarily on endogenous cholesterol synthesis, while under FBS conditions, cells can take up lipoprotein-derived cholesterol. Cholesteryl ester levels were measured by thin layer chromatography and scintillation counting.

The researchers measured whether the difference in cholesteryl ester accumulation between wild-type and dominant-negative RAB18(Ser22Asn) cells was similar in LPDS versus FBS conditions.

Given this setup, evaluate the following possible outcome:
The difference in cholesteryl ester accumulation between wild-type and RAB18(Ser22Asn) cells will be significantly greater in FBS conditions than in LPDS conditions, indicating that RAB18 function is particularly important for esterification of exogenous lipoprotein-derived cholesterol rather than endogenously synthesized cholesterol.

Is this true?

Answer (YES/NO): YES